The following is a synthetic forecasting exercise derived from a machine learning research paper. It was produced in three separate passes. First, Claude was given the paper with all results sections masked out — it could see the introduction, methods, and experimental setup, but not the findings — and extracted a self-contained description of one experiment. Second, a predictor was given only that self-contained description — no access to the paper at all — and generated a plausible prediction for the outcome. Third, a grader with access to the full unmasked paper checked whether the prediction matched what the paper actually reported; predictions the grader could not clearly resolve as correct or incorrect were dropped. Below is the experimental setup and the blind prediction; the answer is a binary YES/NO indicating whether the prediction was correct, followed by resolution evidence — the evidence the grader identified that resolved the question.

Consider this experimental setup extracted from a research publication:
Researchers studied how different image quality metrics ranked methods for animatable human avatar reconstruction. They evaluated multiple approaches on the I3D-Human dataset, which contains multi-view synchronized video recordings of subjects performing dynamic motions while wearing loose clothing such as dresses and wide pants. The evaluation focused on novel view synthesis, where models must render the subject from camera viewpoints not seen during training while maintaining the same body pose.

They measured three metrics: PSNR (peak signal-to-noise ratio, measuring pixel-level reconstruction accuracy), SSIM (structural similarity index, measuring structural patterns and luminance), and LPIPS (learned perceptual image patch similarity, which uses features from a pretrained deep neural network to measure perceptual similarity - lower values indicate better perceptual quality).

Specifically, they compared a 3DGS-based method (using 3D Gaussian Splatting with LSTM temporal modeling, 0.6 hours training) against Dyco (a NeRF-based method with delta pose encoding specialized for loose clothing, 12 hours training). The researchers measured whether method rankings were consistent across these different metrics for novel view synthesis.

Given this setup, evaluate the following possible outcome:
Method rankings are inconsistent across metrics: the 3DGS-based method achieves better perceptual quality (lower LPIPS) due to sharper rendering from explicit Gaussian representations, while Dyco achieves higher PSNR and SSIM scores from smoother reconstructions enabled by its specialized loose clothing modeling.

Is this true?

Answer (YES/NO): NO